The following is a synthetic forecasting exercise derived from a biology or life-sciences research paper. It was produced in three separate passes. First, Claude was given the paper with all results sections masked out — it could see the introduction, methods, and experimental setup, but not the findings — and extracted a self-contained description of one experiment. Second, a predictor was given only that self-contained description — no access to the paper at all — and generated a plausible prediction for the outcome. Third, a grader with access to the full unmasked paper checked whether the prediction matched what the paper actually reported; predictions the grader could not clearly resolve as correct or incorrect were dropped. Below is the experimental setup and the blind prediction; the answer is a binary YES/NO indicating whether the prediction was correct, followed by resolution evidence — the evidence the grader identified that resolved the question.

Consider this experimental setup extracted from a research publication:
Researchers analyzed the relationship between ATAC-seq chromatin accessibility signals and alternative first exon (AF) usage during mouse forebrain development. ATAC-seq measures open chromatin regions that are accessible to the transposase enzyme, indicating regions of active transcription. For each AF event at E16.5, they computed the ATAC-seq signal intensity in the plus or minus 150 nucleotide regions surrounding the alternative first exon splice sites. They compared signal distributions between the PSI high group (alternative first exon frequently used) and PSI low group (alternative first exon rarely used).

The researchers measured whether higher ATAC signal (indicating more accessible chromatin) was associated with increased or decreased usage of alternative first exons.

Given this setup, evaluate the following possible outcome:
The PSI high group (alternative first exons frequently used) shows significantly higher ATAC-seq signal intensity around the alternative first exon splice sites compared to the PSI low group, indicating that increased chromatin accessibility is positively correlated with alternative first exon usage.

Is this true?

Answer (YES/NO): YES